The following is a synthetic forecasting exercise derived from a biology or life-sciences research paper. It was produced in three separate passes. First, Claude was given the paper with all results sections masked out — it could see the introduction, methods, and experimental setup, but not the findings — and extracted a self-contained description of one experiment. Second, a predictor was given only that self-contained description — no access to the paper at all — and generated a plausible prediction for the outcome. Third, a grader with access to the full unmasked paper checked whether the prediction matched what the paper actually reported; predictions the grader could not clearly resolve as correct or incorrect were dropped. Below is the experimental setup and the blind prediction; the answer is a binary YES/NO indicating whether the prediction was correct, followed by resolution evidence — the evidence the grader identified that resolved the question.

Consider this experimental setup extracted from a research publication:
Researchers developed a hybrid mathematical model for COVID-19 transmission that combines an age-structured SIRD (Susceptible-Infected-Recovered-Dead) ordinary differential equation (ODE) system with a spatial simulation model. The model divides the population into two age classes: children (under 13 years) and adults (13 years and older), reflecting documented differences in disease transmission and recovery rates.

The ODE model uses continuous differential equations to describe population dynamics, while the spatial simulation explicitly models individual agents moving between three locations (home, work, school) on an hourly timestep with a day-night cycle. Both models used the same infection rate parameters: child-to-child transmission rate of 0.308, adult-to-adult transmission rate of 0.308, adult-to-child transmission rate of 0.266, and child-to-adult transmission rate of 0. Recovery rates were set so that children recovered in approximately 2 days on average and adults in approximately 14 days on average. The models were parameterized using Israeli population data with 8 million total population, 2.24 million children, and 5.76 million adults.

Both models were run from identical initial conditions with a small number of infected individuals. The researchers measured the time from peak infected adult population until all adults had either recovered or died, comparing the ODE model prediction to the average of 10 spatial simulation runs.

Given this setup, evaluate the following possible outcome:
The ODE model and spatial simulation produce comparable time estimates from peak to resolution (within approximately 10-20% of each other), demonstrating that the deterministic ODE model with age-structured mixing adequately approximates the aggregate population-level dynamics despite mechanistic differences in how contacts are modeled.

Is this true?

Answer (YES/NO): NO